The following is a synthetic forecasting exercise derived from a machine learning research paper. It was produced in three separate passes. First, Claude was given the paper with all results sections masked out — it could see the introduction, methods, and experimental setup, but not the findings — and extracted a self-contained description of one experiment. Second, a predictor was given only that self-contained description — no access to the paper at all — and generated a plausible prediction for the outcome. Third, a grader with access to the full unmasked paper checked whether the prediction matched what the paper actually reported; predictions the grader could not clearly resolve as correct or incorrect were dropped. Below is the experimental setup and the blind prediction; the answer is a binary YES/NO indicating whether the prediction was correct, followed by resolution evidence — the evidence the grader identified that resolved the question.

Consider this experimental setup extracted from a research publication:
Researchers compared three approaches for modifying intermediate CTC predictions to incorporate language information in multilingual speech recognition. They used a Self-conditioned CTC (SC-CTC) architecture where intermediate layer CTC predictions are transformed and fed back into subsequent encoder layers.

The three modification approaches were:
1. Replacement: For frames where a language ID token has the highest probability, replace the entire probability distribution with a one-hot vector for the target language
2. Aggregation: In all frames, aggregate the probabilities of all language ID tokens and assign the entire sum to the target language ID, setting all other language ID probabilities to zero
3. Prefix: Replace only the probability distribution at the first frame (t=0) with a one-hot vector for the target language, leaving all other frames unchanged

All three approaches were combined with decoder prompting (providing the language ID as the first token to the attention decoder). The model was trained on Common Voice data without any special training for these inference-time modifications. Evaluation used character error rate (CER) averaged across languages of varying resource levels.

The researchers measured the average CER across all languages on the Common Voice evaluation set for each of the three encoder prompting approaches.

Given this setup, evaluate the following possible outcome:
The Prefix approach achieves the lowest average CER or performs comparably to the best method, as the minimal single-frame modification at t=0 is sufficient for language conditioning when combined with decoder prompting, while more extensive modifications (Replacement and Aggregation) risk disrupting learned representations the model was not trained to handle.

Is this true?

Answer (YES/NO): NO